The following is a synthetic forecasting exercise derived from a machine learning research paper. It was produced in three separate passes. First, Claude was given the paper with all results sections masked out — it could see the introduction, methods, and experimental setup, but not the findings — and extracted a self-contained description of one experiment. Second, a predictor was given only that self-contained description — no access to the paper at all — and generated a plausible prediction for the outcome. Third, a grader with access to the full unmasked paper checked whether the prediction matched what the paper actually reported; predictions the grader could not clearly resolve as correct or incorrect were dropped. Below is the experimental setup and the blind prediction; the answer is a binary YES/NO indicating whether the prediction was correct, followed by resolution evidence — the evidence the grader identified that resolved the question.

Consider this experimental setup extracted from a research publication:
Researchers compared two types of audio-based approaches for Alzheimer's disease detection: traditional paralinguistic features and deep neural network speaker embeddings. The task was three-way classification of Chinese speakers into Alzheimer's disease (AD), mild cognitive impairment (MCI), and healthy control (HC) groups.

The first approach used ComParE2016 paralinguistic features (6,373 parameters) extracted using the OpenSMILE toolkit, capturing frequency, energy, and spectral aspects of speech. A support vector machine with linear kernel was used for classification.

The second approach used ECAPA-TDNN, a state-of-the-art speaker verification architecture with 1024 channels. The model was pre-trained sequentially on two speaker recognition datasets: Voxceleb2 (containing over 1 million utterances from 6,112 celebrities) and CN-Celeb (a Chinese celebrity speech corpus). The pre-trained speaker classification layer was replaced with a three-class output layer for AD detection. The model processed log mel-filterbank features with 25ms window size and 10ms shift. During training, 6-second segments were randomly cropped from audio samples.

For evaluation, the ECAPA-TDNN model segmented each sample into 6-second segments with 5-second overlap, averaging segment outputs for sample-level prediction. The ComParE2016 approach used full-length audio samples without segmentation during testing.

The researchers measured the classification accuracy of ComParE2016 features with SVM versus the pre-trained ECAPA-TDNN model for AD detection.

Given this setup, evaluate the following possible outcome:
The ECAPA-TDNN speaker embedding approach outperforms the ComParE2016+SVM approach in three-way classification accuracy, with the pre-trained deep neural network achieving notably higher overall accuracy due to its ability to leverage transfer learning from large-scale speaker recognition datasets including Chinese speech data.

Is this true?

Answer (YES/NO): YES